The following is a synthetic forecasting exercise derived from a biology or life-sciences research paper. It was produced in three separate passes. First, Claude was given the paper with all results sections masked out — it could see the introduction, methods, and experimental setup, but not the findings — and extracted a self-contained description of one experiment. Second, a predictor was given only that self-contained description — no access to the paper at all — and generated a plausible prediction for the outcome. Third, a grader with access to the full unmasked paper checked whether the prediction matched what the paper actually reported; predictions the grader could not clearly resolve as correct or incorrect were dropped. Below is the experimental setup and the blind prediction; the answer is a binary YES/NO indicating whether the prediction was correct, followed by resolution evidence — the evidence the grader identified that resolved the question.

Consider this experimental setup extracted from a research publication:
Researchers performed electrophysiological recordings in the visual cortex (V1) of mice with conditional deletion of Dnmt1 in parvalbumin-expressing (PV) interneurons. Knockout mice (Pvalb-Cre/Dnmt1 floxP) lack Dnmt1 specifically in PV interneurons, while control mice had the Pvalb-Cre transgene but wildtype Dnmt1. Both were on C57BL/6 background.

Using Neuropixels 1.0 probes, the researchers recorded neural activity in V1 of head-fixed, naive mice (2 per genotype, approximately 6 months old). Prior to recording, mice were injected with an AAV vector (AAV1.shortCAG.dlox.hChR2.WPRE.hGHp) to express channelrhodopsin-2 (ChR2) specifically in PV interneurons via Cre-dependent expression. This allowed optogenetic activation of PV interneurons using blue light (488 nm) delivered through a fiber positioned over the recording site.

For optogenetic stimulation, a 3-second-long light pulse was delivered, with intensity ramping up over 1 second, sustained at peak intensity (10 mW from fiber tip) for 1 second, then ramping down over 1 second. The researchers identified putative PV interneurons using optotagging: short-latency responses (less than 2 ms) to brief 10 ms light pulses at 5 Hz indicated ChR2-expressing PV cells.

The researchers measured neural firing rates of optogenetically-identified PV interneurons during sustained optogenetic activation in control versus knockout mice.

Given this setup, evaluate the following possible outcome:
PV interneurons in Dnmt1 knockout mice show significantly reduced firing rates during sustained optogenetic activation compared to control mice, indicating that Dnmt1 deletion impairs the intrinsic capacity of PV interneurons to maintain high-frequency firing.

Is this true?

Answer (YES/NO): NO